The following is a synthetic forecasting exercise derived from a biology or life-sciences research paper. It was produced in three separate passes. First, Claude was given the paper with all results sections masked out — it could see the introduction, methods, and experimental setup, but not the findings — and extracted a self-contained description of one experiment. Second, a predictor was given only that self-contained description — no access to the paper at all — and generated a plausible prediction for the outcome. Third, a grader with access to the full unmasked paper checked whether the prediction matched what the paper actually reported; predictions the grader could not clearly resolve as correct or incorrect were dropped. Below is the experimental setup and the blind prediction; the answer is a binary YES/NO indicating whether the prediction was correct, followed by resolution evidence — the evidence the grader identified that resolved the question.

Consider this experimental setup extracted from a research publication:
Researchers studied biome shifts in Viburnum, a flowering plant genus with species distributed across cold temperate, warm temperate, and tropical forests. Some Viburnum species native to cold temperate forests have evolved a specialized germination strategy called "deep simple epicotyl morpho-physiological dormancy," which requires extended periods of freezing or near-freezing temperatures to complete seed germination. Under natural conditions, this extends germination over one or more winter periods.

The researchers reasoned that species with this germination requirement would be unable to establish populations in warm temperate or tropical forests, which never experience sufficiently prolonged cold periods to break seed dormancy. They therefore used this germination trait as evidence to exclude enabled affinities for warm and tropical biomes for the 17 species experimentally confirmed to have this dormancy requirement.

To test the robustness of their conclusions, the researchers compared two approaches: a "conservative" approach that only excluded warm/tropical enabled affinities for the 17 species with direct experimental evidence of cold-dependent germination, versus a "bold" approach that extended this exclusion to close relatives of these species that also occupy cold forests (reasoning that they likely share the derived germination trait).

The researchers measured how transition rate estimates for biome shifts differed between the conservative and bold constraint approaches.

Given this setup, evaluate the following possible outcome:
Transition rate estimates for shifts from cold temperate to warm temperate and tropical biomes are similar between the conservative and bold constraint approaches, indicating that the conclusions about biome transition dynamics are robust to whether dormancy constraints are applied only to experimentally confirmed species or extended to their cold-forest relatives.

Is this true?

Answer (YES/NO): YES